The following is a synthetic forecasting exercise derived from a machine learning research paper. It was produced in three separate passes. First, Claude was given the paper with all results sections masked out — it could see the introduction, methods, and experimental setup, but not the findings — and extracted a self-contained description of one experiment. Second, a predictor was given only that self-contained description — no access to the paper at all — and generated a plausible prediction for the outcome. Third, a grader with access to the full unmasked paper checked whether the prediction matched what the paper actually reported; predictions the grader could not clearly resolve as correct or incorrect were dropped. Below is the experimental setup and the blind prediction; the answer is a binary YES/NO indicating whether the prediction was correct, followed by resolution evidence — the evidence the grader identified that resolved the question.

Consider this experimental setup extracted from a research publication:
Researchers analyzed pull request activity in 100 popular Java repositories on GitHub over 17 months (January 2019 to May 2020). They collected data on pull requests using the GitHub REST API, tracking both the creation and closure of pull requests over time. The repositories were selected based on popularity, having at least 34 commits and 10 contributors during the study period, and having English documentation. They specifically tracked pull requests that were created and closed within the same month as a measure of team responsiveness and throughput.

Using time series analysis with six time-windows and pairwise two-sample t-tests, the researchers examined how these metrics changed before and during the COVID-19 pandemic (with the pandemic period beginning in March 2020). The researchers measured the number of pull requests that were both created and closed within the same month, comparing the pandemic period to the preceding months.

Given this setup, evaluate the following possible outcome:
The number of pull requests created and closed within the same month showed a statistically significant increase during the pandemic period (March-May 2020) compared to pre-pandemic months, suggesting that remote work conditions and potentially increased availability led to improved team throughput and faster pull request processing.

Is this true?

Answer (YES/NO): NO